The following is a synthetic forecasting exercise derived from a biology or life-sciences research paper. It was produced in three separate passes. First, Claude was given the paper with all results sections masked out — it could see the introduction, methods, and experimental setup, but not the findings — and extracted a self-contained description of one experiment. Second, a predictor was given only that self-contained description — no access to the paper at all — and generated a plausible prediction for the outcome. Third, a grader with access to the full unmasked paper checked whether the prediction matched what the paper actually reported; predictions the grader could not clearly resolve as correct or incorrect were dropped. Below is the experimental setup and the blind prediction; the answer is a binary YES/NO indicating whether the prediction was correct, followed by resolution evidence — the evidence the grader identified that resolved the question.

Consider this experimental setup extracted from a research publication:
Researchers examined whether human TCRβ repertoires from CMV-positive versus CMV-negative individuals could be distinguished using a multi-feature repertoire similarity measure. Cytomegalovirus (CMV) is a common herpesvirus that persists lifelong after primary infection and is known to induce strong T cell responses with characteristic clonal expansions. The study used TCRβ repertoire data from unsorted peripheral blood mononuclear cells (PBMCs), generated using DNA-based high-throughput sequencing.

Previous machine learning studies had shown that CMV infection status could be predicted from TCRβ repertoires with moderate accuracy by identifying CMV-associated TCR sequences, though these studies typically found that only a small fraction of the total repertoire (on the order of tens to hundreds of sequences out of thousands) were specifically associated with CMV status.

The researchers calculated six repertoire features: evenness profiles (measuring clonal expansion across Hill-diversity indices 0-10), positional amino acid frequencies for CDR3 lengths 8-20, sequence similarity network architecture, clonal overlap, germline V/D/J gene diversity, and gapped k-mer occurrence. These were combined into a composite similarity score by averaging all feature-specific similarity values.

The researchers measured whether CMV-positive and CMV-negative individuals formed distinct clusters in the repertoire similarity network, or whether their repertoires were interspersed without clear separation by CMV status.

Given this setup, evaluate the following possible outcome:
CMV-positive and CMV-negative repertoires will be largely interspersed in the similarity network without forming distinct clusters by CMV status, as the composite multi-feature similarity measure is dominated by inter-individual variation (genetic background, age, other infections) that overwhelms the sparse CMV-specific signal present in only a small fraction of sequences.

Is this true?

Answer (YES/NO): YES